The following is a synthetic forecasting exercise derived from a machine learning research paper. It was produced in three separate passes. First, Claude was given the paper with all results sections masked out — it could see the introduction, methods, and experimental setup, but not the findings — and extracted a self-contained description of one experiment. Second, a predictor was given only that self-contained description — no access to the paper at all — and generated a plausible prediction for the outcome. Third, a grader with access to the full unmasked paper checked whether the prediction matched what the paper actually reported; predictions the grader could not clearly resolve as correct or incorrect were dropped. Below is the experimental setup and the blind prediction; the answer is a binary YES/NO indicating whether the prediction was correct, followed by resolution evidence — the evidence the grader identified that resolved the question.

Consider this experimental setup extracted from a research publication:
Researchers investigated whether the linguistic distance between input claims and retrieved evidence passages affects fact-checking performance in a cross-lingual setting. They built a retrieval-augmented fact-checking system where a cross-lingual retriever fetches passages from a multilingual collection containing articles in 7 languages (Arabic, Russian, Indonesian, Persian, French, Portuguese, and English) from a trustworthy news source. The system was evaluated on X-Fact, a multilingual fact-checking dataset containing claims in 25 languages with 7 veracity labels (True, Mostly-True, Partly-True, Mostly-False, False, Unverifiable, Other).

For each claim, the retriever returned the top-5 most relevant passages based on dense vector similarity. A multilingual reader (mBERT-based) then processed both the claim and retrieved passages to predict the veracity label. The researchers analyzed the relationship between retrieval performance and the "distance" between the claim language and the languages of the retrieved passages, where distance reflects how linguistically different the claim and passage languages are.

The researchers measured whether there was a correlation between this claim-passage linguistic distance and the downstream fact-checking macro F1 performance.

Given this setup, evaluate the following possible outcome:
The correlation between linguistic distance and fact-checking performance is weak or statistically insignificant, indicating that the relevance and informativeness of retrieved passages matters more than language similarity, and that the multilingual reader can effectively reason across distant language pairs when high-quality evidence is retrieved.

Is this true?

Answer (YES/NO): NO